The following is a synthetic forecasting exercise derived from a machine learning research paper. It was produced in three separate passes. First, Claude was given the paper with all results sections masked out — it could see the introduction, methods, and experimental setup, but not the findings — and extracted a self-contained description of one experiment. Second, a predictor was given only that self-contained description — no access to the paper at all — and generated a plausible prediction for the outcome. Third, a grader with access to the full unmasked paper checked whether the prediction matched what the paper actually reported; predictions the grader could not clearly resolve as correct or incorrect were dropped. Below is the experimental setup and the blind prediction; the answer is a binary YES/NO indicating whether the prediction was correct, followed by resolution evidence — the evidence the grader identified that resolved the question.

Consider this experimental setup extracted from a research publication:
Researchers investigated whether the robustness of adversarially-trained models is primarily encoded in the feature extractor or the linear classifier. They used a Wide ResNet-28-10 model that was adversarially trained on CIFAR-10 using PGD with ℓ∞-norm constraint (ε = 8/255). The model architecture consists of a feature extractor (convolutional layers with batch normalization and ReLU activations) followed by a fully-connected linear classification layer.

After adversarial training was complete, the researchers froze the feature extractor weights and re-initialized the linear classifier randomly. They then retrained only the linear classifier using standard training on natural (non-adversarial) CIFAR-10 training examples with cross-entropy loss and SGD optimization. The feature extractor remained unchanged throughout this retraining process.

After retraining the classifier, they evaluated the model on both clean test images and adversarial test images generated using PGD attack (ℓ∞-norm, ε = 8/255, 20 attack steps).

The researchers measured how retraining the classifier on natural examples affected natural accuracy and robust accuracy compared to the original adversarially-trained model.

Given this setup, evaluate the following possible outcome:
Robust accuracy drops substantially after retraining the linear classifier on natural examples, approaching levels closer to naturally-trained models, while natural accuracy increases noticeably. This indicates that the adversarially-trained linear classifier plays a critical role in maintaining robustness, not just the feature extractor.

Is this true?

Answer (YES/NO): YES